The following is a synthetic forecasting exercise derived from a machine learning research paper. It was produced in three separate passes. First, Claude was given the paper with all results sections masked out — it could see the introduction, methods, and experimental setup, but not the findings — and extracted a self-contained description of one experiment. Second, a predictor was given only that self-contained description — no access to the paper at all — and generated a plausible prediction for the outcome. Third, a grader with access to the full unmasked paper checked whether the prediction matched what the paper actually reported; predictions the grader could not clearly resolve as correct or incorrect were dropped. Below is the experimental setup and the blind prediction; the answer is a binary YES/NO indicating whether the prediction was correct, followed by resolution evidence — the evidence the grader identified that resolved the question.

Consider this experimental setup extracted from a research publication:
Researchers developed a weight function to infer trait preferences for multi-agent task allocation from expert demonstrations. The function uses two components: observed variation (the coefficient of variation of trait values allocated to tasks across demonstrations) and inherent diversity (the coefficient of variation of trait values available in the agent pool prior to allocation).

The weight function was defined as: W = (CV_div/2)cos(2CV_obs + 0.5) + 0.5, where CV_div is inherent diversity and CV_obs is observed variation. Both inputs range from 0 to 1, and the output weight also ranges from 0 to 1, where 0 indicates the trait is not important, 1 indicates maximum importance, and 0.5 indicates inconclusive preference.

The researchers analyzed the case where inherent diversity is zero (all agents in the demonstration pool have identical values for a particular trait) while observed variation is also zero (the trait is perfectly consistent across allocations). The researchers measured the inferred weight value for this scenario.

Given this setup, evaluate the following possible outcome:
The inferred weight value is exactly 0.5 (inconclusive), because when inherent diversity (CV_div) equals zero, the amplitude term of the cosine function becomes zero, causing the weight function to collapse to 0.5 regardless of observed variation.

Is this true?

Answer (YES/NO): YES